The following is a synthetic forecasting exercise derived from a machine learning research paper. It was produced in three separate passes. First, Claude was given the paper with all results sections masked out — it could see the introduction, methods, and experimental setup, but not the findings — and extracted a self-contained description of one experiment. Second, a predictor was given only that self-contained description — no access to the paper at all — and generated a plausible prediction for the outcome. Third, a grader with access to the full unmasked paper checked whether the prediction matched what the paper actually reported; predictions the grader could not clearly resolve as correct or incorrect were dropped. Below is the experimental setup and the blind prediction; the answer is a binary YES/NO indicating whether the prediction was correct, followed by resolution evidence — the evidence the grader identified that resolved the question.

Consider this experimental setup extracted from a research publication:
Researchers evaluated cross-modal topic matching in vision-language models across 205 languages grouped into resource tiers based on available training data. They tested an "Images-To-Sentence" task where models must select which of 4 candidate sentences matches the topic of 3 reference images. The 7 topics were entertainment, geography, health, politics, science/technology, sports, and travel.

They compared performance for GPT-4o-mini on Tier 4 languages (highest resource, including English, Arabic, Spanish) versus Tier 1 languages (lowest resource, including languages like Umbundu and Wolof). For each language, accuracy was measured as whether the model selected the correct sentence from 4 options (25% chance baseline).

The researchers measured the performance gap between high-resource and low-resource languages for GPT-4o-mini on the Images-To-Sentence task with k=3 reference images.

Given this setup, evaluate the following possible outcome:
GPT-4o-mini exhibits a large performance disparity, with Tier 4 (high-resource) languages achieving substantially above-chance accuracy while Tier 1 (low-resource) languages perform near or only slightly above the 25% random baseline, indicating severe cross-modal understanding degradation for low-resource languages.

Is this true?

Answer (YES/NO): NO